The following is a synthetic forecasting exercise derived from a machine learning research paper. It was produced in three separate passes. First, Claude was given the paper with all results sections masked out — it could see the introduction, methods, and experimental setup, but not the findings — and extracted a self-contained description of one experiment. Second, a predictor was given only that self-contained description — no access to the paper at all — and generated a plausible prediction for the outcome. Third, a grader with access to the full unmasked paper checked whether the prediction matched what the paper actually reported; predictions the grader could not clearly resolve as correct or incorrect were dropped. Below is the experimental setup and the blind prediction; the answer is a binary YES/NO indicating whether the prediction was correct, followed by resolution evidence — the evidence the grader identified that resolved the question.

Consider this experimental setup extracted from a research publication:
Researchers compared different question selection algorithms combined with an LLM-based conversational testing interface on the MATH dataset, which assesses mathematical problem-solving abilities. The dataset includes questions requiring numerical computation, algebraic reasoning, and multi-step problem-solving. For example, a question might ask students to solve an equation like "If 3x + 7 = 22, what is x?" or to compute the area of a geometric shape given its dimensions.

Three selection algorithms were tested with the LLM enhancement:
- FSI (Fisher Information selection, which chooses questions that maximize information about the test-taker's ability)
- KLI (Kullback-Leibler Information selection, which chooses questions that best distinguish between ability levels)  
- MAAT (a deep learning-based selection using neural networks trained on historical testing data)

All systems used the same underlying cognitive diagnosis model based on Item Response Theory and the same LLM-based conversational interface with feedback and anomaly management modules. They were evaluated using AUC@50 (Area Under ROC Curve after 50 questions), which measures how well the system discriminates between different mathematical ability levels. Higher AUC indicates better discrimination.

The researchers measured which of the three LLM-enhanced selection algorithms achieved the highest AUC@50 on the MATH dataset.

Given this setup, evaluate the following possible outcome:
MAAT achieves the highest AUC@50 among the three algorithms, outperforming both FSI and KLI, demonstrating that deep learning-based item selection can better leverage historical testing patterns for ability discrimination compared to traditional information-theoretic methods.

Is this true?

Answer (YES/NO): NO